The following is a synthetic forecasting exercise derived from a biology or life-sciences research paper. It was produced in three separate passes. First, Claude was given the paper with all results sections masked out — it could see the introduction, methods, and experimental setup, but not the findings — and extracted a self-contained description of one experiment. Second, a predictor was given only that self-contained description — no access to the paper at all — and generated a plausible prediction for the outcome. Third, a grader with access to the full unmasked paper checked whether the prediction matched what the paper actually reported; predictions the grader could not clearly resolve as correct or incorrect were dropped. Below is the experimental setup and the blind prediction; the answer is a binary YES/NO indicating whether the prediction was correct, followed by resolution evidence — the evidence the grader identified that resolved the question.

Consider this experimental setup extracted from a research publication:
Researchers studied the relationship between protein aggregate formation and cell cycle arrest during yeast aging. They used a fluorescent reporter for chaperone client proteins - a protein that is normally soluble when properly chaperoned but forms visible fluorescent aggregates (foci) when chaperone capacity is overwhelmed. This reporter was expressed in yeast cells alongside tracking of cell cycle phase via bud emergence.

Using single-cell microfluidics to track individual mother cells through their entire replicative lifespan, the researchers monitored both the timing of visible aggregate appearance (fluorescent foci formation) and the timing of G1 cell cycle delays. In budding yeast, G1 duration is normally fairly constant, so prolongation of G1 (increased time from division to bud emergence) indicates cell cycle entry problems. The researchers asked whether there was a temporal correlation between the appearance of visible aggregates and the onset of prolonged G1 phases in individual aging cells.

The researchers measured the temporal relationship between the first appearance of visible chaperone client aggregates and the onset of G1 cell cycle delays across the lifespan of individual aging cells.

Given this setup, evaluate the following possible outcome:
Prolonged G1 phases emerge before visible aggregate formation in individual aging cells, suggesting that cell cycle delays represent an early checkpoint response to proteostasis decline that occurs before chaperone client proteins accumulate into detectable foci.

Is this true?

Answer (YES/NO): YES